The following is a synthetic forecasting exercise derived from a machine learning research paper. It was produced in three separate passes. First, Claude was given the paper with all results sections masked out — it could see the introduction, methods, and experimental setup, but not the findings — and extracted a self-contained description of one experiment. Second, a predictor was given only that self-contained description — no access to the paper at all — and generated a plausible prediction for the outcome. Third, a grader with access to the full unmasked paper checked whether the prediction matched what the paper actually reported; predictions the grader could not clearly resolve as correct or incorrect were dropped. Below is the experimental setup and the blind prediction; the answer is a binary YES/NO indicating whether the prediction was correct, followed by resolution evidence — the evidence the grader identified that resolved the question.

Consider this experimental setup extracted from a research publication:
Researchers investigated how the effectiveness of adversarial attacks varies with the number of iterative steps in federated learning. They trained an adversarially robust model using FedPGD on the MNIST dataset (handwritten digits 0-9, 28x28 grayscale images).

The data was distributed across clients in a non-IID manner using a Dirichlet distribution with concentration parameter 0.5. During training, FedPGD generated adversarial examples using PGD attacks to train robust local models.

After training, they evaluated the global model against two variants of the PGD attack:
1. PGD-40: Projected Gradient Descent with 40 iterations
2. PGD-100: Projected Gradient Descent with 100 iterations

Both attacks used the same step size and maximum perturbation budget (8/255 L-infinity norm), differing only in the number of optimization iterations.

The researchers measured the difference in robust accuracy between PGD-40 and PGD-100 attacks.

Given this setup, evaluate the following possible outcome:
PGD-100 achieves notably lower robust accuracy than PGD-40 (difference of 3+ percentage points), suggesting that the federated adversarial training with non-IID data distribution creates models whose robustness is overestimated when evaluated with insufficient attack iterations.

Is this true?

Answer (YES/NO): YES